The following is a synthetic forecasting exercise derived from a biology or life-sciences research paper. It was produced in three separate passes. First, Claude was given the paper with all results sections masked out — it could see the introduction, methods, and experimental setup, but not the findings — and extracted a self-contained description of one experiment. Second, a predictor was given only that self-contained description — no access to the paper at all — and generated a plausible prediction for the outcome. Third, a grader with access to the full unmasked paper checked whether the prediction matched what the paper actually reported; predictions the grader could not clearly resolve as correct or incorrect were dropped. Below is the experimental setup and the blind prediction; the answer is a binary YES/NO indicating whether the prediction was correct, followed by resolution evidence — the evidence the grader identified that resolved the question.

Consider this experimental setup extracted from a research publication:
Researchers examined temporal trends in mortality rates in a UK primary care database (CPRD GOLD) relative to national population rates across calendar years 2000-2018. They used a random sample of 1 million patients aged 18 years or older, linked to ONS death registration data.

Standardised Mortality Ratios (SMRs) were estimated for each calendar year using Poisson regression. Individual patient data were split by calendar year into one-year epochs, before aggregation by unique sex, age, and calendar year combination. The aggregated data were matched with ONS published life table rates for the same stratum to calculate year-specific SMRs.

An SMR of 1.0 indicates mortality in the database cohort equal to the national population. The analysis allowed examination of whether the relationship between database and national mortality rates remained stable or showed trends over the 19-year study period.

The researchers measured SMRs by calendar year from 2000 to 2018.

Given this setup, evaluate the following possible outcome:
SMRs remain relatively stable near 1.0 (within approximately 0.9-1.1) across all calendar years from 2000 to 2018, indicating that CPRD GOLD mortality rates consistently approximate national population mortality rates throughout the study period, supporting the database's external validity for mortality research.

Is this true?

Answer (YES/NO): NO